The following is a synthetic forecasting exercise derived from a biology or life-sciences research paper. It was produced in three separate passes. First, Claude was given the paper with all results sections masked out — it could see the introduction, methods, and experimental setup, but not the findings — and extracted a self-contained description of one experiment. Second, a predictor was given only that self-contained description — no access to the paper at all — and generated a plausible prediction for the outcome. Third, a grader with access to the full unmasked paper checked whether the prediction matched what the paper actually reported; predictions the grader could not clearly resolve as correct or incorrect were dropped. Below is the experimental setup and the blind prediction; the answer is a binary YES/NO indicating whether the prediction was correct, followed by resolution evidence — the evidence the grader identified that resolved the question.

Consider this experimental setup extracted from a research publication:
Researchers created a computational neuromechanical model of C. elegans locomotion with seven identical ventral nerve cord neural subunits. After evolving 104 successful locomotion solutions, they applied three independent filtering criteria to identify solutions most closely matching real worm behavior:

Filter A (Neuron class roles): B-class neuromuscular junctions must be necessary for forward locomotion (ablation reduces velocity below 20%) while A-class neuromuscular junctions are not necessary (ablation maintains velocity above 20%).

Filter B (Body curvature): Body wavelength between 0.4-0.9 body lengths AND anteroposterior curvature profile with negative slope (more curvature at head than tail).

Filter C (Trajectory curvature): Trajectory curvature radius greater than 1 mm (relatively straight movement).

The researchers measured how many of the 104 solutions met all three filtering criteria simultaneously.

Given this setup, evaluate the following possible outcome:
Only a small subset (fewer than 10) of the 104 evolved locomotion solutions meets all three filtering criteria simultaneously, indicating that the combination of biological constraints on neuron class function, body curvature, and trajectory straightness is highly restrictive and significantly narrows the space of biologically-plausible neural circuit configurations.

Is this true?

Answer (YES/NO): NO